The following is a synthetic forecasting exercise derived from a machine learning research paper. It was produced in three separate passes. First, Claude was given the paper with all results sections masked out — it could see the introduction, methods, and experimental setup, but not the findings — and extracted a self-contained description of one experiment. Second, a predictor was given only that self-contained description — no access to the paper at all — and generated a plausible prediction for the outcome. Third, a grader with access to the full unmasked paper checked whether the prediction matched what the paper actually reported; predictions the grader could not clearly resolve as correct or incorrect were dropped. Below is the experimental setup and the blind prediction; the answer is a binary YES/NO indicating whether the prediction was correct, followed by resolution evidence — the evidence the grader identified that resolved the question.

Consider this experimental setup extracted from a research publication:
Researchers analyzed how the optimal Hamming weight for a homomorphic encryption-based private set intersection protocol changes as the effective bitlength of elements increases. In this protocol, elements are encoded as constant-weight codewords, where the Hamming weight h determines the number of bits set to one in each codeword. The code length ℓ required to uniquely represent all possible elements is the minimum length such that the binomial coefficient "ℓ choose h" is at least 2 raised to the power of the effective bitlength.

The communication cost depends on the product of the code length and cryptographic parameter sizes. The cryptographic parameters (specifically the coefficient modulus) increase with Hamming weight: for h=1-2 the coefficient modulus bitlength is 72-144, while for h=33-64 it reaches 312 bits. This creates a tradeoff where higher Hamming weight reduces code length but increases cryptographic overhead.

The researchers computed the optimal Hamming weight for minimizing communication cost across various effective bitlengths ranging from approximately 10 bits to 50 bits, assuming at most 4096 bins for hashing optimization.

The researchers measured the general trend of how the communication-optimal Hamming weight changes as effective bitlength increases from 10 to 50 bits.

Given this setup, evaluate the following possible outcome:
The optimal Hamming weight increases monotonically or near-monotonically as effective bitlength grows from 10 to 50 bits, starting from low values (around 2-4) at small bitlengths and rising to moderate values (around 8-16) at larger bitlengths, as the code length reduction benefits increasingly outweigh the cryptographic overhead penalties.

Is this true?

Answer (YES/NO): NO